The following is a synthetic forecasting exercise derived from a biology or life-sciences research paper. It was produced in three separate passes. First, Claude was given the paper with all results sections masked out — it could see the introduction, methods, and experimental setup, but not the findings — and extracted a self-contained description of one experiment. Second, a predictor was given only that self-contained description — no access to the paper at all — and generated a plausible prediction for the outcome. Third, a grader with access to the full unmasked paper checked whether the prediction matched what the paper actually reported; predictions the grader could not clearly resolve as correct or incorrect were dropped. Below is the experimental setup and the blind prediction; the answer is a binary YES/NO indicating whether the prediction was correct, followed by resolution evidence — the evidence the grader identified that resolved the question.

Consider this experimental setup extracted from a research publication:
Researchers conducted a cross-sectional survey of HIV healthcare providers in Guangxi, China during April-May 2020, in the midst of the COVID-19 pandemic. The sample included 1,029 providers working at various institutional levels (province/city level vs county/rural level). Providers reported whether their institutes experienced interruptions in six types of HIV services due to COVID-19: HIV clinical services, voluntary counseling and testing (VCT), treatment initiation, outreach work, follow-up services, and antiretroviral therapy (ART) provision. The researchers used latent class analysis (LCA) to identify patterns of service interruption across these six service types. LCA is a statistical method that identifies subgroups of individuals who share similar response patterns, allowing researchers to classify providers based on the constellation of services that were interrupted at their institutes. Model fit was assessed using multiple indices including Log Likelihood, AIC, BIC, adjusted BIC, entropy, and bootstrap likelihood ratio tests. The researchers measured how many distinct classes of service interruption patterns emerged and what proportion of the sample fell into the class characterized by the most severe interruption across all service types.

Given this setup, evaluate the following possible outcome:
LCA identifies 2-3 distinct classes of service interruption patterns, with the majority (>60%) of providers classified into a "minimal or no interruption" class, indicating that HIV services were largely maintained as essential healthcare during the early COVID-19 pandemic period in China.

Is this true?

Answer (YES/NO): NO